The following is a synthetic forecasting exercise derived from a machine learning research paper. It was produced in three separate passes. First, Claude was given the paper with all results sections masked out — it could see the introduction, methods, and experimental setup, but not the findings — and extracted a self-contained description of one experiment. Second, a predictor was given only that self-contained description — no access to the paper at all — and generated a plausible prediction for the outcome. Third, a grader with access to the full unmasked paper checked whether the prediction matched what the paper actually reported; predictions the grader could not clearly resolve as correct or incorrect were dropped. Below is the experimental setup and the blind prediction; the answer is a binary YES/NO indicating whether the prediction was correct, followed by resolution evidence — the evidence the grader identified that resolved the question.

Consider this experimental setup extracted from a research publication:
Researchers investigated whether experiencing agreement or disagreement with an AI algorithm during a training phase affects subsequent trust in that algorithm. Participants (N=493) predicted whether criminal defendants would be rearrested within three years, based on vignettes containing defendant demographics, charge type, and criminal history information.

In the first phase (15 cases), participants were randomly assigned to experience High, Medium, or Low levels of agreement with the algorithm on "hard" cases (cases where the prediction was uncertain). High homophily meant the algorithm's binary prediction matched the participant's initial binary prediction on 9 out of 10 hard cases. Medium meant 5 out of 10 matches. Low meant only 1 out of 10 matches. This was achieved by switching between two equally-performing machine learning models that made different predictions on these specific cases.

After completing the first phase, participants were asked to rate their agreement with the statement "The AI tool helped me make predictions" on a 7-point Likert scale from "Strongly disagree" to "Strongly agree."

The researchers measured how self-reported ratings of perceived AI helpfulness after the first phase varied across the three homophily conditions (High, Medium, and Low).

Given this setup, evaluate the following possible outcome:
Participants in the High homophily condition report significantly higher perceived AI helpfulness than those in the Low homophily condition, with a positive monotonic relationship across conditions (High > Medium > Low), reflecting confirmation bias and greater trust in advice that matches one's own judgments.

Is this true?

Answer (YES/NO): NO